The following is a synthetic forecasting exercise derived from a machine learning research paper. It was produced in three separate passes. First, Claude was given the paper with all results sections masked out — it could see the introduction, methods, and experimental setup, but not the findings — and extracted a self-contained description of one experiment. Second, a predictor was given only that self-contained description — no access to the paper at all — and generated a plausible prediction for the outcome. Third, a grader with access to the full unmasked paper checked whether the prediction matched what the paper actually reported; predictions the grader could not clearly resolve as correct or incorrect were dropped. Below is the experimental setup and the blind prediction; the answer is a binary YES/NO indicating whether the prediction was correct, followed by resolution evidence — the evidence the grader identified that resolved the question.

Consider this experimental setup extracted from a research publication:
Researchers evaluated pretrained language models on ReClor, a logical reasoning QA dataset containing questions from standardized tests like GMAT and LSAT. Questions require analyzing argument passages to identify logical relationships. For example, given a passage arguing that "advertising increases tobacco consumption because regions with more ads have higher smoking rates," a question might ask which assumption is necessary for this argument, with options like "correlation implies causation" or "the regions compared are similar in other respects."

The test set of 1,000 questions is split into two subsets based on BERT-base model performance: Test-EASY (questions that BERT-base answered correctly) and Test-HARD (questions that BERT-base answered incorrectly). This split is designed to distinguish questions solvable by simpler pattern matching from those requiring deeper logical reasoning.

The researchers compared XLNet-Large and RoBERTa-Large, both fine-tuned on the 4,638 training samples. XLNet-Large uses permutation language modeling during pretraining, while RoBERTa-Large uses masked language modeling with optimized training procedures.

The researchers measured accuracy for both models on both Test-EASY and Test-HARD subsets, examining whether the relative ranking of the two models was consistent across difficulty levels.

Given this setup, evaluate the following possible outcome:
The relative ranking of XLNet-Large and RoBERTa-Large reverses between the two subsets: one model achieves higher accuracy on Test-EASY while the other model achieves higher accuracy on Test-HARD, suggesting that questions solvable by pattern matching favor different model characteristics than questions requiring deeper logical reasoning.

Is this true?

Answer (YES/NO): NO